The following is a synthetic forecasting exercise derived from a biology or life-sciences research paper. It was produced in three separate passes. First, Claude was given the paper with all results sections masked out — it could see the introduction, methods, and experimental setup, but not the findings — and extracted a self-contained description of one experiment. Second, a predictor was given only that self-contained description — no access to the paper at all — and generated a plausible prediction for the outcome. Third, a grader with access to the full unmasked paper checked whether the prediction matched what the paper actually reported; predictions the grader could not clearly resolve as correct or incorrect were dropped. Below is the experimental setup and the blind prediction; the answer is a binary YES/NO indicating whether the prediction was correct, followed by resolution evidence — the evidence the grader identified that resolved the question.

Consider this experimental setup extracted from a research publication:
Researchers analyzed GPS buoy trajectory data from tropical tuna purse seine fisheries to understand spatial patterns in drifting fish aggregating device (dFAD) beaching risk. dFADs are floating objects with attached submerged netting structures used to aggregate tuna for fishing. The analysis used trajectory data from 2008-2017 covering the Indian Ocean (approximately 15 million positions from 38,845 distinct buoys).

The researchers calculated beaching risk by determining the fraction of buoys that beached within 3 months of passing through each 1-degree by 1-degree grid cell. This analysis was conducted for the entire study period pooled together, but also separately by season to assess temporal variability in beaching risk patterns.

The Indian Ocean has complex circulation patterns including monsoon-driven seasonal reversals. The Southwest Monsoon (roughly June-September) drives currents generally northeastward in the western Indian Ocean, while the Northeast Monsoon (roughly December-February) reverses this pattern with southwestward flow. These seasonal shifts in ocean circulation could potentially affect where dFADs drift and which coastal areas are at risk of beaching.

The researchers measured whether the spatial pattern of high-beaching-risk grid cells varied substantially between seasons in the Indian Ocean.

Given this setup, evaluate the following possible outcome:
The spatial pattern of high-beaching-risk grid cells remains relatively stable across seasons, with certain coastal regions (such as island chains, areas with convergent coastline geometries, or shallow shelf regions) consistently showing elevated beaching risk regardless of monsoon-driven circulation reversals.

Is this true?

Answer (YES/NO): NO